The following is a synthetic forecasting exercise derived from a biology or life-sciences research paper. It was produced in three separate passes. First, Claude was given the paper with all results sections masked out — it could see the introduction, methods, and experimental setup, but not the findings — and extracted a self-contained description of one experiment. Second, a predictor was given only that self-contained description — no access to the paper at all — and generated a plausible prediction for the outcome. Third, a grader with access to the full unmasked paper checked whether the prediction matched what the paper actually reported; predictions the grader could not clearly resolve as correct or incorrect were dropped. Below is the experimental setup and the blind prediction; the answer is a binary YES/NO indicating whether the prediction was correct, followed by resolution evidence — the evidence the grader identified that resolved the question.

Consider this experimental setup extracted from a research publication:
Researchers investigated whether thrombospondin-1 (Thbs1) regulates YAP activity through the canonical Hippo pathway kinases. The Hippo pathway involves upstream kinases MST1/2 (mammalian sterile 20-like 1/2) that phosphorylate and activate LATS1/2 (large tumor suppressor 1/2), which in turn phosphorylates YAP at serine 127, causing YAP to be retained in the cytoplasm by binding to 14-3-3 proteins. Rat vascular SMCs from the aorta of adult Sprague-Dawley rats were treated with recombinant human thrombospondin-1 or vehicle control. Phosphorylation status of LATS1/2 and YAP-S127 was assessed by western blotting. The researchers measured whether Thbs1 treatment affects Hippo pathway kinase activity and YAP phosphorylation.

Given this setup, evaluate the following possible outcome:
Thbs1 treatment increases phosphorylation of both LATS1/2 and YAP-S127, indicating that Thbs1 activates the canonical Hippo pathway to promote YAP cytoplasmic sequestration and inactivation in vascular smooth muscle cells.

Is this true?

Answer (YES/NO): NO